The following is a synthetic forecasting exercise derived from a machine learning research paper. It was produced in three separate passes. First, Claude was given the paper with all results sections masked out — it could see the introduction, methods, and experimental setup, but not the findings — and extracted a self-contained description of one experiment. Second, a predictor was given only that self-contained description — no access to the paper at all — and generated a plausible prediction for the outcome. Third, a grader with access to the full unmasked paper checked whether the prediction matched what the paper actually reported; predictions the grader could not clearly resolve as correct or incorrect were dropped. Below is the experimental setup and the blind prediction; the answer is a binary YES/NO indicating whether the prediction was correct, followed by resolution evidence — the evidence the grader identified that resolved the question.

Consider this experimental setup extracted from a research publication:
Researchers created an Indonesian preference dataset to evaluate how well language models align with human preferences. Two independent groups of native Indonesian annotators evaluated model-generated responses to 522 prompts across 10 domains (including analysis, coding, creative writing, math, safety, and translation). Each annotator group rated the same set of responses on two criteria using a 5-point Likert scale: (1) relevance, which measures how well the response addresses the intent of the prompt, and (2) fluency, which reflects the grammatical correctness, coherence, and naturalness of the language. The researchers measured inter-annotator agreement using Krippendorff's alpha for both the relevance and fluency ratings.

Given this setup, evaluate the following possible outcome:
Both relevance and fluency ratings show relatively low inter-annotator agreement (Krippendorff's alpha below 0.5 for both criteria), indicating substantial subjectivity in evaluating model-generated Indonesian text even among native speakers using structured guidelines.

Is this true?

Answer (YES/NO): NO